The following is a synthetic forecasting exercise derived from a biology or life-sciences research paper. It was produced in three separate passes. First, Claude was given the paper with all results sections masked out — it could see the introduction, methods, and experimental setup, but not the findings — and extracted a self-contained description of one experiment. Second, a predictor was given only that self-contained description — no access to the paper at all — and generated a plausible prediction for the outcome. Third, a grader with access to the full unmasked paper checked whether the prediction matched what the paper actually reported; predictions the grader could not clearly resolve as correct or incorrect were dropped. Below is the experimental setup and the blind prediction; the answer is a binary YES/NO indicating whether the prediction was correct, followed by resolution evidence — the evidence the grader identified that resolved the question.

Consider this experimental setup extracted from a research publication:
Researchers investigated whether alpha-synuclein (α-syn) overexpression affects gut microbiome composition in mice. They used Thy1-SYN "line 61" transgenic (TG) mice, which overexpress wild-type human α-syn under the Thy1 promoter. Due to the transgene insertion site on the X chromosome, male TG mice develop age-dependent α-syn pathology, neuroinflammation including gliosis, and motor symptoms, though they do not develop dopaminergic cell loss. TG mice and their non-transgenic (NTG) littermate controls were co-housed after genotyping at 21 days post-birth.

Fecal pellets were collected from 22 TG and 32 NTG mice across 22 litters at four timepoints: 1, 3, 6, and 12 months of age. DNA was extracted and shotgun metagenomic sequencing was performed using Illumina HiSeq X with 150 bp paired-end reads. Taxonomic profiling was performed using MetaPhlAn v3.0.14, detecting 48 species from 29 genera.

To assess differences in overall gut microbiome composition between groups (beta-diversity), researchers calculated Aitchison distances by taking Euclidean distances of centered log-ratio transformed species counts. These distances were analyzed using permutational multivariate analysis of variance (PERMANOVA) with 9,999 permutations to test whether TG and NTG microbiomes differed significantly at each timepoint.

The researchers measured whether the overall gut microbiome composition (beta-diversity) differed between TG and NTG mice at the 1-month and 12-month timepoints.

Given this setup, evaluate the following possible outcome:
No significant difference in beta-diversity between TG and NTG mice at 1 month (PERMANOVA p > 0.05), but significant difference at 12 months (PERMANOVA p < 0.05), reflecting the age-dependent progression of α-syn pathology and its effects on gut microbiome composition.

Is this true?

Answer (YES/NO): YES